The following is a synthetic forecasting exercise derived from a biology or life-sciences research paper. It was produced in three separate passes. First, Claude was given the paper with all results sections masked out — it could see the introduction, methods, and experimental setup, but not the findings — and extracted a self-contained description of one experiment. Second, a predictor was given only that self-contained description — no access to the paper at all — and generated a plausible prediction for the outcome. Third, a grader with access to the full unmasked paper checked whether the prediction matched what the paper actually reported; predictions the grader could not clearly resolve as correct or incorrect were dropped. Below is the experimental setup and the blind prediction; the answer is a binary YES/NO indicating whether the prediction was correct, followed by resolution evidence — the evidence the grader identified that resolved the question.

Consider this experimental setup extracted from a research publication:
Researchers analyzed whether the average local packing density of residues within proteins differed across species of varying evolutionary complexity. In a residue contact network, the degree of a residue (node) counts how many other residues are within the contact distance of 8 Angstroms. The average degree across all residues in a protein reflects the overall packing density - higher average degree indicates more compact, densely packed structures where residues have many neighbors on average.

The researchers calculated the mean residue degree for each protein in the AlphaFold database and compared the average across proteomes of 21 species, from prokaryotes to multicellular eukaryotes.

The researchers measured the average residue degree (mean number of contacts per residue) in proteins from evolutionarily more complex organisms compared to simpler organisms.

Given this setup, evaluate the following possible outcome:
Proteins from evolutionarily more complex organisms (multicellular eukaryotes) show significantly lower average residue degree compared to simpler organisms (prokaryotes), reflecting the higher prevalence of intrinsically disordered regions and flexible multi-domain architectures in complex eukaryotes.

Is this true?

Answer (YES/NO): YES